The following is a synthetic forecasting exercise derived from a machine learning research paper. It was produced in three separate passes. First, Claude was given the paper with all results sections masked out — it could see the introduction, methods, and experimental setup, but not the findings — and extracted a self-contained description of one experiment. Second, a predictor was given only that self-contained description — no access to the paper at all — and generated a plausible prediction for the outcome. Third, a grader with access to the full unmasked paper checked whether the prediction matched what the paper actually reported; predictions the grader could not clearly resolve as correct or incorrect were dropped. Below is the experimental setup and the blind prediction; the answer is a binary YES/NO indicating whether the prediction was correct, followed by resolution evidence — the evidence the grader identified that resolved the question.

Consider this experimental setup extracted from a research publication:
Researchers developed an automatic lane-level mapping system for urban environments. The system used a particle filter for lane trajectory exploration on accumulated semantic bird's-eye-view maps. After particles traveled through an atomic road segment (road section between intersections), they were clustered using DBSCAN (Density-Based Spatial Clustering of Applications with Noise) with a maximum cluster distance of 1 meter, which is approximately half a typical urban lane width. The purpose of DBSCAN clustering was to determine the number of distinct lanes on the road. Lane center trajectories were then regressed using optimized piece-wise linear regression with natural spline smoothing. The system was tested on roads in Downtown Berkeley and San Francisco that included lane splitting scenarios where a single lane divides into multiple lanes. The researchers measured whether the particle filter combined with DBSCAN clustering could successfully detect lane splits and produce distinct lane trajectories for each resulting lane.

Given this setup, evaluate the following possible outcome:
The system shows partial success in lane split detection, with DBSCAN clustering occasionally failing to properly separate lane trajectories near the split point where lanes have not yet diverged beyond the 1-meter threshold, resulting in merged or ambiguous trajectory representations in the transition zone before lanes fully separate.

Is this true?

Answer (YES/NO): NO